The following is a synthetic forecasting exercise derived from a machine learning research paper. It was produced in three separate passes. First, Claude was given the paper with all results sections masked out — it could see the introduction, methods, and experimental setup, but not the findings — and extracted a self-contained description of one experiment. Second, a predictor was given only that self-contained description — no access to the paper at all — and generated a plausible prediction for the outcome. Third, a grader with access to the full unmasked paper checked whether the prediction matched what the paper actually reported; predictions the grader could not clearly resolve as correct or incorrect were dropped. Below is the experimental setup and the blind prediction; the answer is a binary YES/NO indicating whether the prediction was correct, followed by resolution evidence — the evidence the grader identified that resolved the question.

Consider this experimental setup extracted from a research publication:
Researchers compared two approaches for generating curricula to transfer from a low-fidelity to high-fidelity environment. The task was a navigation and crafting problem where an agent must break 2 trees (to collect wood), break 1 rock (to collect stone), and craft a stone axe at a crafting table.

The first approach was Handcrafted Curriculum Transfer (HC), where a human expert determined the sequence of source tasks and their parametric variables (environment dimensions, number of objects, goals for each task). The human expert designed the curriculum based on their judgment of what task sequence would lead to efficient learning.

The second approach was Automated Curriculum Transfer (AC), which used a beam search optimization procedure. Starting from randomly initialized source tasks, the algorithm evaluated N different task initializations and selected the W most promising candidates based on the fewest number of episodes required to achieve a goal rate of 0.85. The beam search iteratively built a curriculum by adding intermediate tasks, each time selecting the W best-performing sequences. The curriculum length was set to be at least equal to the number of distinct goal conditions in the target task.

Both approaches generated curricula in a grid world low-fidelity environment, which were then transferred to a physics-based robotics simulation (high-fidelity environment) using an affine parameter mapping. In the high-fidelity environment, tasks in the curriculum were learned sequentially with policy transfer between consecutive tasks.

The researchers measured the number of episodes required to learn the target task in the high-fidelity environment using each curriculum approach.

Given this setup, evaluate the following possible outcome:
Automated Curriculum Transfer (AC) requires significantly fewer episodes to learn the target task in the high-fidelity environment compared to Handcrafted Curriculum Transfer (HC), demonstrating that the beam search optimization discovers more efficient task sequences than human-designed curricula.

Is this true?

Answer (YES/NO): NO